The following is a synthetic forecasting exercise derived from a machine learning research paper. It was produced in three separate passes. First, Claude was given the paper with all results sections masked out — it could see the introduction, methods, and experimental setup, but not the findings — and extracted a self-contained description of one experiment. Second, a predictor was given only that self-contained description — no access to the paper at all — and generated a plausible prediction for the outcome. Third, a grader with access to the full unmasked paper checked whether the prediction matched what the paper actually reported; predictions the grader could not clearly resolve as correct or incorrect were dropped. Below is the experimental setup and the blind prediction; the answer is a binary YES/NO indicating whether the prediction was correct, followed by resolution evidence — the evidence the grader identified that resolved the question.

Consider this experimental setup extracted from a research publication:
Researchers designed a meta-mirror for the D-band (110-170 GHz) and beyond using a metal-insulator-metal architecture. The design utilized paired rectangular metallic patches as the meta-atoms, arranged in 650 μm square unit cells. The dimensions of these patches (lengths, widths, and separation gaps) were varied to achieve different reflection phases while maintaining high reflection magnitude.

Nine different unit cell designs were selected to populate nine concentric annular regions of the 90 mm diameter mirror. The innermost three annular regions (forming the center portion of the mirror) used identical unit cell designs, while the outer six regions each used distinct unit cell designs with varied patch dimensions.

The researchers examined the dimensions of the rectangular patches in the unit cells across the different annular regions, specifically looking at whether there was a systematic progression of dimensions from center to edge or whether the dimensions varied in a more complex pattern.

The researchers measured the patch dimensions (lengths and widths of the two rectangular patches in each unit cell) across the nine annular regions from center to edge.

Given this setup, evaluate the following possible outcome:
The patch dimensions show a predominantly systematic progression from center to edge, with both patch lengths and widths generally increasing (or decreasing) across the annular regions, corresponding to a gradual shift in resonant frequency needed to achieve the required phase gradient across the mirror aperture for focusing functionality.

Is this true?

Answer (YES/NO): NO